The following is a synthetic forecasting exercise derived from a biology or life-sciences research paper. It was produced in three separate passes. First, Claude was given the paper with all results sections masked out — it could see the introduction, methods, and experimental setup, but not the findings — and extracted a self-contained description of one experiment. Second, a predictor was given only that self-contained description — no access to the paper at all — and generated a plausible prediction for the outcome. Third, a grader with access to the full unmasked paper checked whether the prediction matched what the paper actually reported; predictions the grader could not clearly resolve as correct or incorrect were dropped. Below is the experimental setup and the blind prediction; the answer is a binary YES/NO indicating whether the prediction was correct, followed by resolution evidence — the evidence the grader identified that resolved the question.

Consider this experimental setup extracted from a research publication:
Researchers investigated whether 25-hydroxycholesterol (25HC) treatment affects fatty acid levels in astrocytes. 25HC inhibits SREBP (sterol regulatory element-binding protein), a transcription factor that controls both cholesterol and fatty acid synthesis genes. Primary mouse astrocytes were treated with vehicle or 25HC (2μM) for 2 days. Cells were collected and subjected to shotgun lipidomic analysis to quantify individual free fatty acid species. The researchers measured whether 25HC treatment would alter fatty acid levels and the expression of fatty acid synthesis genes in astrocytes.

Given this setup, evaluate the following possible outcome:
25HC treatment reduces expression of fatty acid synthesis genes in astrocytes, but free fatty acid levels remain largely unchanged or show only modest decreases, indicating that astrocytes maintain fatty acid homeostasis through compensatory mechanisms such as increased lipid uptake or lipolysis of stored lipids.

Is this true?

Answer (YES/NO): NO